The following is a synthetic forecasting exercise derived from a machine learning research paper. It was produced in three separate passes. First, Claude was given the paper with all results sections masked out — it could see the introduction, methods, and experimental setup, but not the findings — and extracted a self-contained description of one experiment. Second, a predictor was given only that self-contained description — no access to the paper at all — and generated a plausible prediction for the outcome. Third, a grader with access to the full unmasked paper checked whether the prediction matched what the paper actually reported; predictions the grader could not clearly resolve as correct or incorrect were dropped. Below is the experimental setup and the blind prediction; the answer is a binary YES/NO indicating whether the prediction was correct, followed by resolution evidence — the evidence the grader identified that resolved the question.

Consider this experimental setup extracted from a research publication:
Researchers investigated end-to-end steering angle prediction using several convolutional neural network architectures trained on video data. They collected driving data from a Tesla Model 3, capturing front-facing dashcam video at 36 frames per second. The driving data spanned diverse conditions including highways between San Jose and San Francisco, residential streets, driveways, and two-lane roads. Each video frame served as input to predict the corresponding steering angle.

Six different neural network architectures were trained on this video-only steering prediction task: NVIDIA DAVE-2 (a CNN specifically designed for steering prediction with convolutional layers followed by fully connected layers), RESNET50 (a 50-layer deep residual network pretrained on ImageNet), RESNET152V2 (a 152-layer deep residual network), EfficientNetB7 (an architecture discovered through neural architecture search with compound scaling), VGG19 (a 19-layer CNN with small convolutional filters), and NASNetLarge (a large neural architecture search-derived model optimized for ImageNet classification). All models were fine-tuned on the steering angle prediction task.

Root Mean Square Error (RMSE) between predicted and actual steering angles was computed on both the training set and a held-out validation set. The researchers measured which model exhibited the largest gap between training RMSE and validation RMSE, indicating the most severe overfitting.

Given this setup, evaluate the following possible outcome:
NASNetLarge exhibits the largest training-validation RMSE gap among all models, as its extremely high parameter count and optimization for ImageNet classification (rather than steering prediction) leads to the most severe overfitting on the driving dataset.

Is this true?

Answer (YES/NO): YES